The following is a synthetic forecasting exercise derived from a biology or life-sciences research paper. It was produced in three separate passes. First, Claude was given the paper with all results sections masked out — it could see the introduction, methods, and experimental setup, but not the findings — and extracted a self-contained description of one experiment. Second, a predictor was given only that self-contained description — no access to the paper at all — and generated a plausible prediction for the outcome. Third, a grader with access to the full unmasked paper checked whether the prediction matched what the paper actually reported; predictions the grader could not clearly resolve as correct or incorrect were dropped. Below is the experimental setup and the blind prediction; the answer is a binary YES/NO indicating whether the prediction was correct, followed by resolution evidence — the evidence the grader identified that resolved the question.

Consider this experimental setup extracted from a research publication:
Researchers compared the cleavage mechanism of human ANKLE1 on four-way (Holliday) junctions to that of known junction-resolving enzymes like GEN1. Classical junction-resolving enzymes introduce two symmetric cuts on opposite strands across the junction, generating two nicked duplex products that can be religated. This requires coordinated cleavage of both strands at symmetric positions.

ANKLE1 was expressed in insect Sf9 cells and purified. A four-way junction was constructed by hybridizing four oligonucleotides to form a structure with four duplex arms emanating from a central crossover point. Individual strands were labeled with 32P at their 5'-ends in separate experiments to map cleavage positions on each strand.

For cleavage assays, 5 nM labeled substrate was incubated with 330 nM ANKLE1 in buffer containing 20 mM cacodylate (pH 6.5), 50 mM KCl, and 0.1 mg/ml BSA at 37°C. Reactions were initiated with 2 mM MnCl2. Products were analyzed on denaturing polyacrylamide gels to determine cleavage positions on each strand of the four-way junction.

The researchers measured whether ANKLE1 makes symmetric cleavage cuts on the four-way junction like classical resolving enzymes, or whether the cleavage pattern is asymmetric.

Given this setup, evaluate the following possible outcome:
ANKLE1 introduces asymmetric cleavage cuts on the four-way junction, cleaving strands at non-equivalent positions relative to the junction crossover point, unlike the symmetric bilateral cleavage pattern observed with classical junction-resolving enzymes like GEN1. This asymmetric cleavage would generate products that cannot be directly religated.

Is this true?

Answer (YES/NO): YES